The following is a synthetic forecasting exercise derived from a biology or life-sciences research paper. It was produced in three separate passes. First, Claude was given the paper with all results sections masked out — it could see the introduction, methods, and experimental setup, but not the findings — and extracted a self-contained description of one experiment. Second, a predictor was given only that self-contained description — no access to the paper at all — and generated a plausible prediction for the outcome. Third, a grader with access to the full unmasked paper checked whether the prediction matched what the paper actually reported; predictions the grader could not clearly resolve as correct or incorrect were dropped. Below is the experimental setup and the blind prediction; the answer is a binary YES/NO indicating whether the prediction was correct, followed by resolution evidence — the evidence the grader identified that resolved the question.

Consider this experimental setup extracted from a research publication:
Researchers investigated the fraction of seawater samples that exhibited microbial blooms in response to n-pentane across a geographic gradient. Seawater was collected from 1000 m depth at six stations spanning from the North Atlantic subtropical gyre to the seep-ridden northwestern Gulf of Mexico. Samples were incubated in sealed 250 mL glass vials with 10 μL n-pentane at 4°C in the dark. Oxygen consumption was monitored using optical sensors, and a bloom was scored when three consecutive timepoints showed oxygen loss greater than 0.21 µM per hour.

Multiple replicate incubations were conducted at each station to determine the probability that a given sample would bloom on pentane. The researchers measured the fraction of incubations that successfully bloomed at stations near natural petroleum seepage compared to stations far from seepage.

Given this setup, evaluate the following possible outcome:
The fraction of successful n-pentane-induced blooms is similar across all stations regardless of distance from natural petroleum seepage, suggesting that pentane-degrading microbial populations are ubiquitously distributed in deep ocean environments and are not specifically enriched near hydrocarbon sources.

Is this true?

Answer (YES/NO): NO